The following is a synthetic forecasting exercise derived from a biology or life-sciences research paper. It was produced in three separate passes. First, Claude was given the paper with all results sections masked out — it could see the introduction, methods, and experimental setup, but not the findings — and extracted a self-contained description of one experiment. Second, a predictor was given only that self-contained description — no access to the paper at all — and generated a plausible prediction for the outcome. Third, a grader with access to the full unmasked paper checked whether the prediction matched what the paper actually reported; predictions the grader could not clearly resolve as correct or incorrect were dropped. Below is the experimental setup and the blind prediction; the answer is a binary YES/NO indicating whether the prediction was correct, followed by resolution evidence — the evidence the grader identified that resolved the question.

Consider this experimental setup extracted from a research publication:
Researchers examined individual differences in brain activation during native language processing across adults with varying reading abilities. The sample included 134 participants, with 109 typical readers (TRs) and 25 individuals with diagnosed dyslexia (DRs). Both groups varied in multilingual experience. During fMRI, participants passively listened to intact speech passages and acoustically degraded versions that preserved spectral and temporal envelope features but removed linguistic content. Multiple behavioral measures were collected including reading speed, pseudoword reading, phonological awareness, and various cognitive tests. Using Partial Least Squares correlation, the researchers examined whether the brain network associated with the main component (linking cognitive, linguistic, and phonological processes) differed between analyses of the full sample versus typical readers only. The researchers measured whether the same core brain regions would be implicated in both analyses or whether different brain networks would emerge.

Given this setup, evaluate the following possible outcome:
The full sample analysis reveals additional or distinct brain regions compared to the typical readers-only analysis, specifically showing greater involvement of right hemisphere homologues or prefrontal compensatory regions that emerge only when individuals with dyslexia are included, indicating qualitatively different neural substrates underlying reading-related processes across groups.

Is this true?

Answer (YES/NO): NO